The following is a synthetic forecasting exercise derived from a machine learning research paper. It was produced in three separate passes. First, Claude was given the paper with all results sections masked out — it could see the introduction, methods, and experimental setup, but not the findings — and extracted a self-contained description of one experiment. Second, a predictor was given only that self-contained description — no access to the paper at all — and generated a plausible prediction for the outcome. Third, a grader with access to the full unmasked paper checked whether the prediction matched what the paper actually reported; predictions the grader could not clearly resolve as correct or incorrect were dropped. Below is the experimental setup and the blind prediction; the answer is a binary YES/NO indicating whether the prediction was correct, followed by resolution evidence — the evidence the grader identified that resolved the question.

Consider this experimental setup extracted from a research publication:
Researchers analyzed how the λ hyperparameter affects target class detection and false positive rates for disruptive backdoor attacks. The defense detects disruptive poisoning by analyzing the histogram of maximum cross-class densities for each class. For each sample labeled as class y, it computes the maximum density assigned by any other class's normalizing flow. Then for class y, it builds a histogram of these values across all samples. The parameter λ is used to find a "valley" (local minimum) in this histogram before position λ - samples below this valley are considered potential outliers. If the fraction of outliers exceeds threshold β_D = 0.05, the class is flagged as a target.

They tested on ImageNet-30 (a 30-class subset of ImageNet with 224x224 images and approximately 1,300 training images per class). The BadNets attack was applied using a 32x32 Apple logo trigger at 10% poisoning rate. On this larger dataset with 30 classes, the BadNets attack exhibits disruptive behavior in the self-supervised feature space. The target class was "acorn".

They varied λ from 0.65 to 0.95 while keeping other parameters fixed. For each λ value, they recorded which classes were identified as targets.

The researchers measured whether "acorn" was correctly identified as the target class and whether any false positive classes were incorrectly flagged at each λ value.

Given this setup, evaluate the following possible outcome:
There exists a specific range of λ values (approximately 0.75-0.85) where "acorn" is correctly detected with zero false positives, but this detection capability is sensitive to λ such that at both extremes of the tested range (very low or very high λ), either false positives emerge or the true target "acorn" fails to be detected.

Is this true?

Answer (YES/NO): NO